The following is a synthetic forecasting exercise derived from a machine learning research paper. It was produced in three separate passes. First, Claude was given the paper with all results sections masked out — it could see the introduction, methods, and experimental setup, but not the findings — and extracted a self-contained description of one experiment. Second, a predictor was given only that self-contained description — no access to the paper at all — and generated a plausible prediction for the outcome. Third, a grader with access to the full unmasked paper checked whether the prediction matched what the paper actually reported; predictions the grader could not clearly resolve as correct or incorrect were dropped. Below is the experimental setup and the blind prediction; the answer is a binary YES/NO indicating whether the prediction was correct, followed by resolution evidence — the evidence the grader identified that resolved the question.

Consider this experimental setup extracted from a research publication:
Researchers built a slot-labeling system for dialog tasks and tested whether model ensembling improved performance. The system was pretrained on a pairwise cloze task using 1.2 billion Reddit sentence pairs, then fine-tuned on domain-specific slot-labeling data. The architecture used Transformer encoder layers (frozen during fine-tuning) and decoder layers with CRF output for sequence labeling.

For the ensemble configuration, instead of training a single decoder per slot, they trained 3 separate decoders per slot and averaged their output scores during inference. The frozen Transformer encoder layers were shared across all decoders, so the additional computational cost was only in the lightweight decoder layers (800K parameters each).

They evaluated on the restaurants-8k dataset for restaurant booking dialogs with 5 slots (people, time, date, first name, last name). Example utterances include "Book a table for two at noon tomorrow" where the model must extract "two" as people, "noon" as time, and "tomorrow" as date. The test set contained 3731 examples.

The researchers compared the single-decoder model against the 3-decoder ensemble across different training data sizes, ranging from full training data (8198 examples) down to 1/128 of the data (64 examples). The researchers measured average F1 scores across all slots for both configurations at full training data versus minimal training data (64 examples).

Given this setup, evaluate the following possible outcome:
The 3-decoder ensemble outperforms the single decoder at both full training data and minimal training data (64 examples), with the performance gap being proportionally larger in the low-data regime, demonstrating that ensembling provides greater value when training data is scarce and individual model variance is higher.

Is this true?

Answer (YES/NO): NO